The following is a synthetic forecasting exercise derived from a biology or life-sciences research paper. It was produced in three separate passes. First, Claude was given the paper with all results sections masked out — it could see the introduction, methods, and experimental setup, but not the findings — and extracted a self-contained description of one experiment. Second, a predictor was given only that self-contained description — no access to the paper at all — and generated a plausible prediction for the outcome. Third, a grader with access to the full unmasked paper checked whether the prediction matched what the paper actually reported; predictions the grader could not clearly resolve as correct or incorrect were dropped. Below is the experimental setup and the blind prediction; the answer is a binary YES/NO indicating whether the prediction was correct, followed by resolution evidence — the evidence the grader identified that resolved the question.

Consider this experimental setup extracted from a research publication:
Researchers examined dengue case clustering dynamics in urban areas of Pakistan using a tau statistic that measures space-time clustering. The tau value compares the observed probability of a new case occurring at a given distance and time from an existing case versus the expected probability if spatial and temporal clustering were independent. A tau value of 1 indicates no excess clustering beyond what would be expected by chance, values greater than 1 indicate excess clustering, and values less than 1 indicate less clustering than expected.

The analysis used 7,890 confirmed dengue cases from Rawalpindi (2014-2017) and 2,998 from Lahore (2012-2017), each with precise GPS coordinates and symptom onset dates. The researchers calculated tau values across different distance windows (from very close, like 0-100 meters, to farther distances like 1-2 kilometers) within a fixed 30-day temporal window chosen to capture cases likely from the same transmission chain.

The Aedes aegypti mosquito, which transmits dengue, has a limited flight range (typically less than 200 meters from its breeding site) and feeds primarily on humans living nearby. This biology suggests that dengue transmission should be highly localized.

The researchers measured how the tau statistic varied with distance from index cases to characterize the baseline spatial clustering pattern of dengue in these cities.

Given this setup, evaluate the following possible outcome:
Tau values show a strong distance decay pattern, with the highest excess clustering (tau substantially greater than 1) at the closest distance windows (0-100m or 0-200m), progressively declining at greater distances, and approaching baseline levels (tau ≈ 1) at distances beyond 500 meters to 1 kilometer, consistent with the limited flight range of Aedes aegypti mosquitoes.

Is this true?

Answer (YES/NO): NO